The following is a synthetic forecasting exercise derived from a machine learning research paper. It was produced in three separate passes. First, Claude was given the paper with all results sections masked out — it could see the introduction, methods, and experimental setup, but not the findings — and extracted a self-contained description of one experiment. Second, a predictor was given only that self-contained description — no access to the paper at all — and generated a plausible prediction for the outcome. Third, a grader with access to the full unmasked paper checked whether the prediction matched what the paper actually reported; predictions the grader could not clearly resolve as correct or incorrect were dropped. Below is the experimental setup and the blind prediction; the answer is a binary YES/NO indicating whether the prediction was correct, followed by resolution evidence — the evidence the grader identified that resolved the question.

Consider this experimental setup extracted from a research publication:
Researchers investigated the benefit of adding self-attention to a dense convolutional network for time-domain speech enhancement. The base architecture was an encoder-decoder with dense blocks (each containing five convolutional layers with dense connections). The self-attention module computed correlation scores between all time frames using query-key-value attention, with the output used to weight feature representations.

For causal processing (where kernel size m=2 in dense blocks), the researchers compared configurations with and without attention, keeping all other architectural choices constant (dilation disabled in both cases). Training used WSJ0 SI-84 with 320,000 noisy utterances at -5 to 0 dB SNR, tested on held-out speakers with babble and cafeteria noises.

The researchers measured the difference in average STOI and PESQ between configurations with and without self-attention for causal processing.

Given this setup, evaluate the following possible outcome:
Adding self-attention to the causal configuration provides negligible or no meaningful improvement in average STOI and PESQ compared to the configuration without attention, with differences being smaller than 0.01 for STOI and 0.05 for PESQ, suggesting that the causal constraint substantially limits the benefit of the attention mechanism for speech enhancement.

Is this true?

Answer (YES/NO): NO